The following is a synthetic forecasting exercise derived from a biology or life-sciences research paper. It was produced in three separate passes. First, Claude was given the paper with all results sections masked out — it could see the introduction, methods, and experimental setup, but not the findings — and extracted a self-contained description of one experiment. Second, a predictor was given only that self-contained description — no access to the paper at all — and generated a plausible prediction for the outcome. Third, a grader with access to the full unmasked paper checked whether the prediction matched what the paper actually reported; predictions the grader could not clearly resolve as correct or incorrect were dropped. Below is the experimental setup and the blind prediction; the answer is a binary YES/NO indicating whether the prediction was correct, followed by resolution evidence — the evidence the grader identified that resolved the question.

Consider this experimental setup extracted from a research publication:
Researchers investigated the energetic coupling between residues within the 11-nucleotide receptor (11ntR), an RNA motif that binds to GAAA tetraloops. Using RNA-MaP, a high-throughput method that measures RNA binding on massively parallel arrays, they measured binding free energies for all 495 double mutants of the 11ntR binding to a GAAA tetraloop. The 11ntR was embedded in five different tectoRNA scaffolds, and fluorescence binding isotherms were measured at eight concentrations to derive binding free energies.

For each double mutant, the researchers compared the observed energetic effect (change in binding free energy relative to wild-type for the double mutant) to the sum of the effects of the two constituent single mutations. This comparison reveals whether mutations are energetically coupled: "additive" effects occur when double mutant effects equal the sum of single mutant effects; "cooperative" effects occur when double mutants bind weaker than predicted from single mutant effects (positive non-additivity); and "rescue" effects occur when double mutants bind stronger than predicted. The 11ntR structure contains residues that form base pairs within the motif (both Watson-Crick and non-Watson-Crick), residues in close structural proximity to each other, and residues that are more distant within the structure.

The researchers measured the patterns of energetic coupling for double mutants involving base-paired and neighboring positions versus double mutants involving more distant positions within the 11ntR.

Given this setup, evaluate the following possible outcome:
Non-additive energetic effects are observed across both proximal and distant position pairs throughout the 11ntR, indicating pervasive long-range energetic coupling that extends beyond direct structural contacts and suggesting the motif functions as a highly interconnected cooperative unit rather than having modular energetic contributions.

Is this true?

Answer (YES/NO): NO